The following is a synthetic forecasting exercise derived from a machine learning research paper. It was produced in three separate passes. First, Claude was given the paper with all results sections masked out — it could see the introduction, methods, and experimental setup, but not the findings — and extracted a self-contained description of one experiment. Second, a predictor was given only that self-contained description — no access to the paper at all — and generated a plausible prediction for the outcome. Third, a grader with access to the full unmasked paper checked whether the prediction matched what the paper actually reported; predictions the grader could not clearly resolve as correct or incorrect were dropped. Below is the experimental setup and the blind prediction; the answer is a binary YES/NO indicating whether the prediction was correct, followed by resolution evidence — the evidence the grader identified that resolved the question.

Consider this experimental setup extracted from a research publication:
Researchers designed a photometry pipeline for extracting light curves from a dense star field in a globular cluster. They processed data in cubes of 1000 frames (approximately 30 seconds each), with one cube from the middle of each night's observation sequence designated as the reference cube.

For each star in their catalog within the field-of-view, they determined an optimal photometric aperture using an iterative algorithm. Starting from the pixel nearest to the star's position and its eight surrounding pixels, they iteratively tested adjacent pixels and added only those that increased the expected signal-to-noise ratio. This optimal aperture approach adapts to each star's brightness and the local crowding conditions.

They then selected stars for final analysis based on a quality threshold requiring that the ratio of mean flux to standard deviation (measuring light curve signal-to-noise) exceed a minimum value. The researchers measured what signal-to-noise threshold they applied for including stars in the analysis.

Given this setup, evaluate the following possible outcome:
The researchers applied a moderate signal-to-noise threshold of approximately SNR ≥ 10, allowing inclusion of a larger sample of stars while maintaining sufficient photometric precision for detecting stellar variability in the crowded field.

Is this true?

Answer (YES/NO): NO